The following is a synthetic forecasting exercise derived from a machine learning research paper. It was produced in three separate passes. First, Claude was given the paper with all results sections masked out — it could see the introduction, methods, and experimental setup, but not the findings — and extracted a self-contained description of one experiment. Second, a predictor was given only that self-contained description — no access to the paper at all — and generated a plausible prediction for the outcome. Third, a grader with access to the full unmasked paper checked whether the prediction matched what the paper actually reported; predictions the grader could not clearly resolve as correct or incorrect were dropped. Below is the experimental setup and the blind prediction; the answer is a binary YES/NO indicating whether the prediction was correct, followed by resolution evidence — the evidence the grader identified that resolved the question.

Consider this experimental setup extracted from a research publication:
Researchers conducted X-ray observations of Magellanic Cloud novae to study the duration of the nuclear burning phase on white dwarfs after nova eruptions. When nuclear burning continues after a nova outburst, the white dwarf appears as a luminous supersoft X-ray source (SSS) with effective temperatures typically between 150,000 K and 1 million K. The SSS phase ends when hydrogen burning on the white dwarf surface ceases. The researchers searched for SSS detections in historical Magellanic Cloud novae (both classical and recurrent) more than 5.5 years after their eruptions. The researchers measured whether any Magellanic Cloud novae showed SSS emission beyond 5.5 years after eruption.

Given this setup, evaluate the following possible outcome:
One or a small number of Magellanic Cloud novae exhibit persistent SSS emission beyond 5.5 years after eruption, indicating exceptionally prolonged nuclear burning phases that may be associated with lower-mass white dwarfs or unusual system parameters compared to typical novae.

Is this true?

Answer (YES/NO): NO